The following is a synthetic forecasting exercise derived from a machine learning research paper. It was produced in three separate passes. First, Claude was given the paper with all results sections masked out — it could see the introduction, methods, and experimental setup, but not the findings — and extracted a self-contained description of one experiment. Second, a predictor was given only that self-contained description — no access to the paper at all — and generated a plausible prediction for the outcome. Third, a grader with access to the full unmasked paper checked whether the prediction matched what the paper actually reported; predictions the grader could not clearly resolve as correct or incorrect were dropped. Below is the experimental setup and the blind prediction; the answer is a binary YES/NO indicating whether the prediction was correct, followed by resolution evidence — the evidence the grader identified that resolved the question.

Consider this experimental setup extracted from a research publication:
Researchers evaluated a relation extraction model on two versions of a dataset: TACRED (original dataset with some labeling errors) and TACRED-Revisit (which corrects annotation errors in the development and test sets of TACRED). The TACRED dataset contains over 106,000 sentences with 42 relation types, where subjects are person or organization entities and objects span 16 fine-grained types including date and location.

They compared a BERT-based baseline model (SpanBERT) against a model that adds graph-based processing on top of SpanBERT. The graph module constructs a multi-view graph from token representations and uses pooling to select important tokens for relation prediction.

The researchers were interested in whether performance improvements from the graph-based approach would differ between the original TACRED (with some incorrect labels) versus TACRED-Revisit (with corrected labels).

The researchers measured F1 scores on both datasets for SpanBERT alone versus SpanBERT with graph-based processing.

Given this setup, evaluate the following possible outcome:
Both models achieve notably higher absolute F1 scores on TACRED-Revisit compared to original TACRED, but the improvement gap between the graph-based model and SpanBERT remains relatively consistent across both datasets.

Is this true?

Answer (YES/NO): NO